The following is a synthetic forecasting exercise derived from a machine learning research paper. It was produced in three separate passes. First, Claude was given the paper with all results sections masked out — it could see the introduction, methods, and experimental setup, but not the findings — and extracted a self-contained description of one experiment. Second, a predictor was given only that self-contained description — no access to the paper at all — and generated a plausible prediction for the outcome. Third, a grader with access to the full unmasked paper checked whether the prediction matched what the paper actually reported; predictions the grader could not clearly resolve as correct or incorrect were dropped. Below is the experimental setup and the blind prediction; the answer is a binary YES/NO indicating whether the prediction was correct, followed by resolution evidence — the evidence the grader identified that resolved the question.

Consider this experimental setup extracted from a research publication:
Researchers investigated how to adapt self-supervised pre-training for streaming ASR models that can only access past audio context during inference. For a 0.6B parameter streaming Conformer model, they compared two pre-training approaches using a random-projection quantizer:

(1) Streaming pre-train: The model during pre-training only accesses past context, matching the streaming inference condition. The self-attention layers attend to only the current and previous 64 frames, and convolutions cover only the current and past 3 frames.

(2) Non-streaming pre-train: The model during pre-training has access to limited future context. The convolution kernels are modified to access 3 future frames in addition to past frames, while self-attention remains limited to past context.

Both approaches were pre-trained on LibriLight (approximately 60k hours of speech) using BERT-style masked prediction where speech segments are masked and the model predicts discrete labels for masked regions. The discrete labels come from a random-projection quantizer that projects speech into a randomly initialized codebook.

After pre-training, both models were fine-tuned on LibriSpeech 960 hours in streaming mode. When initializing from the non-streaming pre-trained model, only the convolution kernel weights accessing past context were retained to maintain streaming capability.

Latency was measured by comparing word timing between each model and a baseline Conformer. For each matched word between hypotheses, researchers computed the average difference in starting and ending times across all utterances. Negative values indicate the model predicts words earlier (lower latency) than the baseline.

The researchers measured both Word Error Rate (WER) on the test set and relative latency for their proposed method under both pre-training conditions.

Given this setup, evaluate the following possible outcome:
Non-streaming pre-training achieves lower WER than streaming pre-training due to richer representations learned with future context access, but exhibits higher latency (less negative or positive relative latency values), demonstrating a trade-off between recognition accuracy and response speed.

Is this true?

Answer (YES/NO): NO